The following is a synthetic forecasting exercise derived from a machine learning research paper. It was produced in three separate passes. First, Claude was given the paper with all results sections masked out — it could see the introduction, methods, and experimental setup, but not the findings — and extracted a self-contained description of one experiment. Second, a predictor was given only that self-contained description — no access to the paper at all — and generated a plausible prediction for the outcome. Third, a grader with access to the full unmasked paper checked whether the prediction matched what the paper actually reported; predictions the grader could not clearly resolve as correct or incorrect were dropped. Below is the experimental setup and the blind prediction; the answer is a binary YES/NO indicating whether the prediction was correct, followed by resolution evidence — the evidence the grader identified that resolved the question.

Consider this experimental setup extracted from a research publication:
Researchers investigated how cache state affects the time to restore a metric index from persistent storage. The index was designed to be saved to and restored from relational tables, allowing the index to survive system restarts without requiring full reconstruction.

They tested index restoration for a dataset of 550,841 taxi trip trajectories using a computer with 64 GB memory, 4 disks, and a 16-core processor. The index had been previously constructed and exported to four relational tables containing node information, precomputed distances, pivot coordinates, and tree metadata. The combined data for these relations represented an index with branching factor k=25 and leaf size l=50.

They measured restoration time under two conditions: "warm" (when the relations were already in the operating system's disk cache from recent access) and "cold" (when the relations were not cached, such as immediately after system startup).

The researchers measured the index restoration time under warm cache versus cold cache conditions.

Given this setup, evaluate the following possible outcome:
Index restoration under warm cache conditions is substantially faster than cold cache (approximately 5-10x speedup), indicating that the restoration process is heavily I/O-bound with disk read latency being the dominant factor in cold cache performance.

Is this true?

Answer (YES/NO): NO